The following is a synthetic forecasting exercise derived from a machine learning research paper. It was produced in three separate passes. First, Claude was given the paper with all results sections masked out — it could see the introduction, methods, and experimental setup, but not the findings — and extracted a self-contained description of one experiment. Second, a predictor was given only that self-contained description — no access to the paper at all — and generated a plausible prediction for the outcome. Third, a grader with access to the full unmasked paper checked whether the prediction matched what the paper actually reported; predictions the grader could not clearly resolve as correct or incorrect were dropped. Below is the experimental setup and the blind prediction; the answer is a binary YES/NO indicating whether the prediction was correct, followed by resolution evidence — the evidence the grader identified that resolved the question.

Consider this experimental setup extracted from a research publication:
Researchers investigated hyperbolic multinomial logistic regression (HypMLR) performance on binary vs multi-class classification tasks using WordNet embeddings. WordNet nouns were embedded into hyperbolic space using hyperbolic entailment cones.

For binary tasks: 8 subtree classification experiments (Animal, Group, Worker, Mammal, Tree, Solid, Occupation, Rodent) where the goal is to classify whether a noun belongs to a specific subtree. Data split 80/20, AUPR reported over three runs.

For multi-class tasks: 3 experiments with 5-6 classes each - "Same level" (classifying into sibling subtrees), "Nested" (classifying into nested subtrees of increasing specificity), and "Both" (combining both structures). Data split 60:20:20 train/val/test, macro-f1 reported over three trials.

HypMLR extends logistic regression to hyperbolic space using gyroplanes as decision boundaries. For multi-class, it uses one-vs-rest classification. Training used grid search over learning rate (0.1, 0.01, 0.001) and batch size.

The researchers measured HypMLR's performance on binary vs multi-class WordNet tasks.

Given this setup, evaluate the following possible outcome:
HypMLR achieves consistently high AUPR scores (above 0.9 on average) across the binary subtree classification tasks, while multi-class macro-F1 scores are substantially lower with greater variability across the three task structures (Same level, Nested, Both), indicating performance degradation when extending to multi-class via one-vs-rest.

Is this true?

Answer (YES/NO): NO